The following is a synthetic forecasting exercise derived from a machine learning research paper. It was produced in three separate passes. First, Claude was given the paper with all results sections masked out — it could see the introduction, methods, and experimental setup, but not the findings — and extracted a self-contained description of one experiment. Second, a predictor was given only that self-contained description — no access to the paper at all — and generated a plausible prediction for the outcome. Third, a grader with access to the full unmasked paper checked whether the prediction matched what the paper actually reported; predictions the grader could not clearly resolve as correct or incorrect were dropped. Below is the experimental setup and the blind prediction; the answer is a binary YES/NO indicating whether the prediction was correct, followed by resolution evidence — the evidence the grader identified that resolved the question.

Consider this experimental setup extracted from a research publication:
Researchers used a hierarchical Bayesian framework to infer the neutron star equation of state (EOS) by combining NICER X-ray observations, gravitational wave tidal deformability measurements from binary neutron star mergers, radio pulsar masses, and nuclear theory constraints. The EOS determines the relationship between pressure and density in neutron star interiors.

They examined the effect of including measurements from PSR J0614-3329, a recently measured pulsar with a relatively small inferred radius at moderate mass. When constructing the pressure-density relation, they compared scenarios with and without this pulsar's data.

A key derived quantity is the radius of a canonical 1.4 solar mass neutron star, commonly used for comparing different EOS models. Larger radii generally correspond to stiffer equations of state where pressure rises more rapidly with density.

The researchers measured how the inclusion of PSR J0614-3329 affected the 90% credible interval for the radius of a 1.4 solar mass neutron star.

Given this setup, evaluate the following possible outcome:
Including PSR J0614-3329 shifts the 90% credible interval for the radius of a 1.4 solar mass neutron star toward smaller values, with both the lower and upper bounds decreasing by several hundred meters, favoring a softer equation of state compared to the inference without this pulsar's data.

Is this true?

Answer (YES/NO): NO